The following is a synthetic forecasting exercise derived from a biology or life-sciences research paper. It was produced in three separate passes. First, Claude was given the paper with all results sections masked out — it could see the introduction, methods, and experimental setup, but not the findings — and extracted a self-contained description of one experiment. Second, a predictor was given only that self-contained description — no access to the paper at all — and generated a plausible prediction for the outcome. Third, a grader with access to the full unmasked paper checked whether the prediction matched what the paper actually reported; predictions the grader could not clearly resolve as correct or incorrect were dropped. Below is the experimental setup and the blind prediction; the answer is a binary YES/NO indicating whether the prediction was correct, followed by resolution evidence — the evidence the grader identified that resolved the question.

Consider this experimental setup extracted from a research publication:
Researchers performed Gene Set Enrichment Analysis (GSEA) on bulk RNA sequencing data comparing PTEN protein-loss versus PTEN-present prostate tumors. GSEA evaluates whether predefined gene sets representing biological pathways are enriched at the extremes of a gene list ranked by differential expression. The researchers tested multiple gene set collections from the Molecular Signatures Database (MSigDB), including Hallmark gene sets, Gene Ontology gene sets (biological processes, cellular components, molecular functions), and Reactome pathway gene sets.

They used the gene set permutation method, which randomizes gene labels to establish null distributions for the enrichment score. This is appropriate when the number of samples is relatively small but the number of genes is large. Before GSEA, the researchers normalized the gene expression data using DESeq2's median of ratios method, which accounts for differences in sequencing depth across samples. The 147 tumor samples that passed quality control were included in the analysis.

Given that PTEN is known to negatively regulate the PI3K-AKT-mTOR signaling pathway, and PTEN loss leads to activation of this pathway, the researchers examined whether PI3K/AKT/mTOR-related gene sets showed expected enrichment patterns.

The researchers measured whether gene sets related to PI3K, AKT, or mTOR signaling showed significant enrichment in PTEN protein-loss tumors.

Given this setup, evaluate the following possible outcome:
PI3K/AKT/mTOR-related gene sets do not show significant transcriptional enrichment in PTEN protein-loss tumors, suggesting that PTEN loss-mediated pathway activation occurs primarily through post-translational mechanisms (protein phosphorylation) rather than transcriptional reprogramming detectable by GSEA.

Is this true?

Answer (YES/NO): NO